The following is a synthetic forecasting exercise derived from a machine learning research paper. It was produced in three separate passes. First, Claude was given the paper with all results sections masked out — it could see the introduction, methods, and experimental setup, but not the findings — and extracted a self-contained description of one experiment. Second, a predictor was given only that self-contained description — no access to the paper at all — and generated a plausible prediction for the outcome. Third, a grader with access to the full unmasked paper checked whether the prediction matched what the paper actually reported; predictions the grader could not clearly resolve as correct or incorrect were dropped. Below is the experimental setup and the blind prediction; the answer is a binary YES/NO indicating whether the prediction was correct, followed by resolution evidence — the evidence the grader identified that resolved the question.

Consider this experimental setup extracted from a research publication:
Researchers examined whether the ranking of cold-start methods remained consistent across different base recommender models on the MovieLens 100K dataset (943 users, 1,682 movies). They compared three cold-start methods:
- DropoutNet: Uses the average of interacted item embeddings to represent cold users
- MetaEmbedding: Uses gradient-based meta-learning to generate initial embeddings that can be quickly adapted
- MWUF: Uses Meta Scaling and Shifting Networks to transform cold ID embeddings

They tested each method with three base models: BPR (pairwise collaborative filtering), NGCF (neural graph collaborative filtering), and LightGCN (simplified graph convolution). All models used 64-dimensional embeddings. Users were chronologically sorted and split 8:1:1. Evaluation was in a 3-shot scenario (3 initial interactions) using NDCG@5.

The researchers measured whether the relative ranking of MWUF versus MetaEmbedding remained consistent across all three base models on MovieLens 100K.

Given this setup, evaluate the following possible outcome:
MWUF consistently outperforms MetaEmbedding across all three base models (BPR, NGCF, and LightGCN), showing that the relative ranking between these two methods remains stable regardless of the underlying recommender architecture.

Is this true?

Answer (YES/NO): NO